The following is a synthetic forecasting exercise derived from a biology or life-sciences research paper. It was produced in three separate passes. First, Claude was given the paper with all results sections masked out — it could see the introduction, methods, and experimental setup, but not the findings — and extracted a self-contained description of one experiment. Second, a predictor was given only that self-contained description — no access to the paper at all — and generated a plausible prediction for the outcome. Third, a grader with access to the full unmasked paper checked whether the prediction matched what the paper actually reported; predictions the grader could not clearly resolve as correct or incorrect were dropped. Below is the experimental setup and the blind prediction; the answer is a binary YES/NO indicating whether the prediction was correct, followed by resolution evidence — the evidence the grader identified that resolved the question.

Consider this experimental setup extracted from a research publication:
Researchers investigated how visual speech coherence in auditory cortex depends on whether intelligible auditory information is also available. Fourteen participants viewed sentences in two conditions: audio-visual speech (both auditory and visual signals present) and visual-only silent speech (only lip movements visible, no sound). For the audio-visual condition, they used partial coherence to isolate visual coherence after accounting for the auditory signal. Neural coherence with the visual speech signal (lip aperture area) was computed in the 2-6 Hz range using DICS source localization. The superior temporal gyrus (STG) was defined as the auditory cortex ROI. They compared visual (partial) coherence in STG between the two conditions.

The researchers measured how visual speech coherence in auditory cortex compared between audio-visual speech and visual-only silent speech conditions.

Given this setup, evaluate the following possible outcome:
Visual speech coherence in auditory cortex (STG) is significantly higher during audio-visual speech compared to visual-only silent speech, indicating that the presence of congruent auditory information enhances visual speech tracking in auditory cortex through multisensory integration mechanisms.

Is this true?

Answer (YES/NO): NO